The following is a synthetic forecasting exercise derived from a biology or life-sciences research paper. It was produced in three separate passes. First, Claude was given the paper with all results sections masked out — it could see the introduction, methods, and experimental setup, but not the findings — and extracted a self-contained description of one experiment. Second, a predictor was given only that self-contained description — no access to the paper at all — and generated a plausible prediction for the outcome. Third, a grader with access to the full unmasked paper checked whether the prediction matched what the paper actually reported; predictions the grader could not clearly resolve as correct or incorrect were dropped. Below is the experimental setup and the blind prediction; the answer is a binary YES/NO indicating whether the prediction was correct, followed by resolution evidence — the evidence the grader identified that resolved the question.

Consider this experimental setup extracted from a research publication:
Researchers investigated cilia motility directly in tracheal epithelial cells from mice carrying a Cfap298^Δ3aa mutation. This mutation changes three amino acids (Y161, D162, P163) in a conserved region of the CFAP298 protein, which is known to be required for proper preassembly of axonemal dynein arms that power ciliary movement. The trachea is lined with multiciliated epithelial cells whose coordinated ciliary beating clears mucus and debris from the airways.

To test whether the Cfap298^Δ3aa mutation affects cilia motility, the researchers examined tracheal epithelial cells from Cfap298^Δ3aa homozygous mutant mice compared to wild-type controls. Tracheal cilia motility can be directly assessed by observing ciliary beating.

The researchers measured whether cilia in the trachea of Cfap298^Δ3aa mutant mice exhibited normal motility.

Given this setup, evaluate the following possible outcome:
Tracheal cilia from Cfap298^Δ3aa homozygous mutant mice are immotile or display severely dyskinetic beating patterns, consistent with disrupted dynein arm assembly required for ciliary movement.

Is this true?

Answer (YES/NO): YES